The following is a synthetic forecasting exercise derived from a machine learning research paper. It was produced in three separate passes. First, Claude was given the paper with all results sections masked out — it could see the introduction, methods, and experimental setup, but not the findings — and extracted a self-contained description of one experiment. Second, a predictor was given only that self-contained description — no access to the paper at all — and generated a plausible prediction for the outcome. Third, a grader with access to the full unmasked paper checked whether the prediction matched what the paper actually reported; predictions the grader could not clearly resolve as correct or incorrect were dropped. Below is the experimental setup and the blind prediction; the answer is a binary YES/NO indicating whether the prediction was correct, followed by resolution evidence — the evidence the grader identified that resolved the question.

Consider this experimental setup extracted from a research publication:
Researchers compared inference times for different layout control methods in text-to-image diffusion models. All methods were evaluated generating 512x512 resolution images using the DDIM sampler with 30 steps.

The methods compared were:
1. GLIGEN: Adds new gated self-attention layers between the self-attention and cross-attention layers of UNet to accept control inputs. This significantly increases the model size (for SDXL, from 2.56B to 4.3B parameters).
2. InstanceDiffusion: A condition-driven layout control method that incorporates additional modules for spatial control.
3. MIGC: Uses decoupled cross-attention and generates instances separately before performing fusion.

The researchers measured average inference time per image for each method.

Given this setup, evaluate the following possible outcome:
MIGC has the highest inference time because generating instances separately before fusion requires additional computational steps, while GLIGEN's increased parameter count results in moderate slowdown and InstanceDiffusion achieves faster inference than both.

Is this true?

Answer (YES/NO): NO